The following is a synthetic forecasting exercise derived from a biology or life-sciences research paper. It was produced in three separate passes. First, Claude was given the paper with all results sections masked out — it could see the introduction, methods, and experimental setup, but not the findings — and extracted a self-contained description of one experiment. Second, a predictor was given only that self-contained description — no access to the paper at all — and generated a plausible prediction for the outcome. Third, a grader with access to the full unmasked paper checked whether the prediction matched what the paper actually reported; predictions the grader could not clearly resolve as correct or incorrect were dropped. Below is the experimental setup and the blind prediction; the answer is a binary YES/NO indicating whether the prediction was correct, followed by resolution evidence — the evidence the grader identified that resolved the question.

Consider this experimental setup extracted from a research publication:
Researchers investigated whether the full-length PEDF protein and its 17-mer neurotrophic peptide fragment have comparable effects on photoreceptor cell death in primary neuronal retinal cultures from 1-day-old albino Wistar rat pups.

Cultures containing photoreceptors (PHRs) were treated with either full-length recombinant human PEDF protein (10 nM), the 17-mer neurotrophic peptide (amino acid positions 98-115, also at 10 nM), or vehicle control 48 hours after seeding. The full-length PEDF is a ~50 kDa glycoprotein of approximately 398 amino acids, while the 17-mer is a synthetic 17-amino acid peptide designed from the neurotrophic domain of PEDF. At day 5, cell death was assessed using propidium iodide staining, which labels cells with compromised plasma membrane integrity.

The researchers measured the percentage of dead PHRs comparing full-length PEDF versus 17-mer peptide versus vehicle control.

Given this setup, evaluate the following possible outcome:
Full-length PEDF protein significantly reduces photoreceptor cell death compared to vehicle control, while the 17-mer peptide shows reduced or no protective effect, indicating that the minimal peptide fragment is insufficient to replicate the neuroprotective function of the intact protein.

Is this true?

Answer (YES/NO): NO